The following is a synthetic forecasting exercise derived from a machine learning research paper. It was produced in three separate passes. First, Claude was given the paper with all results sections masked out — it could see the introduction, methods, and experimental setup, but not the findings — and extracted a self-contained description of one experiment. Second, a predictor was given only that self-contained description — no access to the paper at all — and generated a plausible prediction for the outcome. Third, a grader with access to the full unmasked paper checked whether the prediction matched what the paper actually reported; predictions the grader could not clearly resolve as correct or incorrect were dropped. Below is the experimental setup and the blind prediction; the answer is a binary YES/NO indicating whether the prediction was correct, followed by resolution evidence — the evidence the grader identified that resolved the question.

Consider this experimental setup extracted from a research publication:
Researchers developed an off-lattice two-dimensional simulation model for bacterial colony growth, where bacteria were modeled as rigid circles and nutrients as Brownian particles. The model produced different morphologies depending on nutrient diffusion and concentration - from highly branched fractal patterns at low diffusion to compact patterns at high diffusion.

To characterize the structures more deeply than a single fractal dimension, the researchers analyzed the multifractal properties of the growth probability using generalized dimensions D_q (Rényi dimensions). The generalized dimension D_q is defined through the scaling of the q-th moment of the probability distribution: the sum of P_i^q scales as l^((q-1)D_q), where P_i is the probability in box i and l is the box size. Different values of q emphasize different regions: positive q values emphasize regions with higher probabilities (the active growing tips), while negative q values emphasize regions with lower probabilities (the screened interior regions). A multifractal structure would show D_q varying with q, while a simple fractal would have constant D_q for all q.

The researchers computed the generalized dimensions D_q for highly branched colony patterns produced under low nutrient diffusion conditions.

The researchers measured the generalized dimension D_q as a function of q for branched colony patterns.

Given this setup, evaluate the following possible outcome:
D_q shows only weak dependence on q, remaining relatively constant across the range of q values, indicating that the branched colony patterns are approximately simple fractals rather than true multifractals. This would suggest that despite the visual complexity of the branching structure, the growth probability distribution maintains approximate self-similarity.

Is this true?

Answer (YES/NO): NO